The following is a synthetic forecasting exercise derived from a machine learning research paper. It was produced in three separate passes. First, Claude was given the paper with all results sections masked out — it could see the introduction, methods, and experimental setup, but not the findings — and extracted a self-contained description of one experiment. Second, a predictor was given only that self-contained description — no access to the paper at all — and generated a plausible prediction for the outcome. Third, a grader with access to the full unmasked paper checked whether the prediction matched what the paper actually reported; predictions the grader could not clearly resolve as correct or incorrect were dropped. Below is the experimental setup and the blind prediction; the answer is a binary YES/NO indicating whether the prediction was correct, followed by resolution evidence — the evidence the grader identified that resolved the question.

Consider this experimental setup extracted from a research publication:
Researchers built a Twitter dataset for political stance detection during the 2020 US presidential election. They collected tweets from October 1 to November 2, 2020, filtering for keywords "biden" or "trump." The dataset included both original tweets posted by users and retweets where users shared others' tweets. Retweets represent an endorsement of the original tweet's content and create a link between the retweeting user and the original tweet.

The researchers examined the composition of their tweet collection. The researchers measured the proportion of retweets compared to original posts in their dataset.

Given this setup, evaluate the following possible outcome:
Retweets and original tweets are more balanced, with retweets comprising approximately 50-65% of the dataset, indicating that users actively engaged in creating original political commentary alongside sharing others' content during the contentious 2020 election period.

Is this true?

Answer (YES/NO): YES